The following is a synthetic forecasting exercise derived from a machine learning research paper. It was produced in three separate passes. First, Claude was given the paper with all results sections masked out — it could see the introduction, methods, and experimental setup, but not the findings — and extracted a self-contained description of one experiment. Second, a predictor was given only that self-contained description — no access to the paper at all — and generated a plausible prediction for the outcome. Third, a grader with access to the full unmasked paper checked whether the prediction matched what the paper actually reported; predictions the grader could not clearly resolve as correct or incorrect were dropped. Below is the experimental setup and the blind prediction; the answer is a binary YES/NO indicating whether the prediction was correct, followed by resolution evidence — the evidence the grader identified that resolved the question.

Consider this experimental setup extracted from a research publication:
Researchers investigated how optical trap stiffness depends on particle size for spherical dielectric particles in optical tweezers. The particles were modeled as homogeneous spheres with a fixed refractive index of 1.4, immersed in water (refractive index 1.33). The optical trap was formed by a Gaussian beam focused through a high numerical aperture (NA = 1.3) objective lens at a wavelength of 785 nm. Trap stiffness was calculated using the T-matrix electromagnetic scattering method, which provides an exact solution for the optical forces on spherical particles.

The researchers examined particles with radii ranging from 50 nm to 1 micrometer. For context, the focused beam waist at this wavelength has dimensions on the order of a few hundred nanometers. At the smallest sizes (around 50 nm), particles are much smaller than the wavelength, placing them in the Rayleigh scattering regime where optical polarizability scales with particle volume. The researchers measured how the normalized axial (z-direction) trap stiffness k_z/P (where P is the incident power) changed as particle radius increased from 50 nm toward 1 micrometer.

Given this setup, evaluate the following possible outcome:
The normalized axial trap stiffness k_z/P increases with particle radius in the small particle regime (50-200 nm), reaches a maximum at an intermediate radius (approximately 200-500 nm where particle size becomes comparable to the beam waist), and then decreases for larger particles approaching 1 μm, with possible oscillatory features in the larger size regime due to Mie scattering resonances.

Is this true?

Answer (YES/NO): YES